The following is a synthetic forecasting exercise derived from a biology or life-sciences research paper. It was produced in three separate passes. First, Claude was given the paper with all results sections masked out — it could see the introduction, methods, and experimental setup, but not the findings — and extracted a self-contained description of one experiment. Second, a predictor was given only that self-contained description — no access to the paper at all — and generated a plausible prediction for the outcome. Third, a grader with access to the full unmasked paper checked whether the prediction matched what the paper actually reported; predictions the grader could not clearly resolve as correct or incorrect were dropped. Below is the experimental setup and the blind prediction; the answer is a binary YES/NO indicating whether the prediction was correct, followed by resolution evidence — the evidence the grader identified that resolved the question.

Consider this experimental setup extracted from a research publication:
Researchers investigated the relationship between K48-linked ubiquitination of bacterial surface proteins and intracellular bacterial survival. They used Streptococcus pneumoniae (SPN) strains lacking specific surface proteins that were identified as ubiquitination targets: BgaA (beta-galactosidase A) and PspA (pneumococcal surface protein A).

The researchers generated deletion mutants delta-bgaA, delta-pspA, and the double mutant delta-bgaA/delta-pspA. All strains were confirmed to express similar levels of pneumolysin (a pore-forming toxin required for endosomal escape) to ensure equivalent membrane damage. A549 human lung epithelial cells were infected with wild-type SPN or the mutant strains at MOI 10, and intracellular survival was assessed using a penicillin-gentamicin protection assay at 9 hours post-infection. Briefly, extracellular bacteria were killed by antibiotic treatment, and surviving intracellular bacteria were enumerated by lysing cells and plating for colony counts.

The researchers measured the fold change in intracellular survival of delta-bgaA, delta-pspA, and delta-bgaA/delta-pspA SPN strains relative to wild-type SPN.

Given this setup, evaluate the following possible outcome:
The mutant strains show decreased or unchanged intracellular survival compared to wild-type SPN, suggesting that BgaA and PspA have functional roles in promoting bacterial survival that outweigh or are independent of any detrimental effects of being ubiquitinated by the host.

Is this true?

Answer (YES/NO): NO